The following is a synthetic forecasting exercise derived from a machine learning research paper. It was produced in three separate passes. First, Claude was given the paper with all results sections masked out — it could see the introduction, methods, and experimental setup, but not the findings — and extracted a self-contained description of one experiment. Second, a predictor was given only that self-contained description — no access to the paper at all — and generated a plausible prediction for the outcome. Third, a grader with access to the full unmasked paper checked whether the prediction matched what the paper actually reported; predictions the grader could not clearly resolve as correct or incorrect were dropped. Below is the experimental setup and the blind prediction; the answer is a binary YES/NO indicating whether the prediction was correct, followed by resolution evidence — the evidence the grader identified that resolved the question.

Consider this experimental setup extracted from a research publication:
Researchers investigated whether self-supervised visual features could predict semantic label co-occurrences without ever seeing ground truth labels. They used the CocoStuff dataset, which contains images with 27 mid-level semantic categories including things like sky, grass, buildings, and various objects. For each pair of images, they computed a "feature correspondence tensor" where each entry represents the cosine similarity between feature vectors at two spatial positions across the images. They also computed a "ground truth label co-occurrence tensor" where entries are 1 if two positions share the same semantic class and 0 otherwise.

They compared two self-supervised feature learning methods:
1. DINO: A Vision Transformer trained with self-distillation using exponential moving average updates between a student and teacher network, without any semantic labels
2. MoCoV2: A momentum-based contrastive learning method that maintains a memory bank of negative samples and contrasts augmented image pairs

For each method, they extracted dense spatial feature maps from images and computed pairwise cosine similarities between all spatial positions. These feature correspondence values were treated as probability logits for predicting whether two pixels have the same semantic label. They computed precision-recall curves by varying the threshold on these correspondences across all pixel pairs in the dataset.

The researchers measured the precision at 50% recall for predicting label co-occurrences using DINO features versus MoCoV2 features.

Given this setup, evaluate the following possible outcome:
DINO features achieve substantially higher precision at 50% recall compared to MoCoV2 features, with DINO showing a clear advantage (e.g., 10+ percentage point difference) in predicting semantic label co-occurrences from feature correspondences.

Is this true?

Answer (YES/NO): YES